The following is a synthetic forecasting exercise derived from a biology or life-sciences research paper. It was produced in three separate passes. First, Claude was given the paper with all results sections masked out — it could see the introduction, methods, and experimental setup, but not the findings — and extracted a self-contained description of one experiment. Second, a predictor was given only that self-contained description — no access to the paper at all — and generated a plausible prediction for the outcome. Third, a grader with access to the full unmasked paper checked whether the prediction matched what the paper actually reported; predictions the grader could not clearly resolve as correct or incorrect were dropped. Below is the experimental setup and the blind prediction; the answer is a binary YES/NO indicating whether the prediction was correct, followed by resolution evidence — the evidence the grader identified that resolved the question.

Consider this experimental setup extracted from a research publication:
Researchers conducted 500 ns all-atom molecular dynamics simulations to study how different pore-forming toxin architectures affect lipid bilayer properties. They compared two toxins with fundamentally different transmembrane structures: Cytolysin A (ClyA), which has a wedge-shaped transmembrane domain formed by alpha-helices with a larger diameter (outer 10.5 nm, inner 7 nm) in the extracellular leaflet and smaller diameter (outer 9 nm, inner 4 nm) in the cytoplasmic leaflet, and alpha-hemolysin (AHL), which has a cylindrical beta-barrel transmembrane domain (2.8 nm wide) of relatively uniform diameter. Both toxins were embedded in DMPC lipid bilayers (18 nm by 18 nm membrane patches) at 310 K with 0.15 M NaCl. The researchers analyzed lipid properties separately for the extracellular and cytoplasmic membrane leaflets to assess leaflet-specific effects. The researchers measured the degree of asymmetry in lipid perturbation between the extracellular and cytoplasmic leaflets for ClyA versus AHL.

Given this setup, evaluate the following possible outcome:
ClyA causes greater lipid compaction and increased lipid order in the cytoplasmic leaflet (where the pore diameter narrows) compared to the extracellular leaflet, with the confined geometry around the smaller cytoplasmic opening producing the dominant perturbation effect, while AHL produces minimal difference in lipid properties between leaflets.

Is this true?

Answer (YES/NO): NO